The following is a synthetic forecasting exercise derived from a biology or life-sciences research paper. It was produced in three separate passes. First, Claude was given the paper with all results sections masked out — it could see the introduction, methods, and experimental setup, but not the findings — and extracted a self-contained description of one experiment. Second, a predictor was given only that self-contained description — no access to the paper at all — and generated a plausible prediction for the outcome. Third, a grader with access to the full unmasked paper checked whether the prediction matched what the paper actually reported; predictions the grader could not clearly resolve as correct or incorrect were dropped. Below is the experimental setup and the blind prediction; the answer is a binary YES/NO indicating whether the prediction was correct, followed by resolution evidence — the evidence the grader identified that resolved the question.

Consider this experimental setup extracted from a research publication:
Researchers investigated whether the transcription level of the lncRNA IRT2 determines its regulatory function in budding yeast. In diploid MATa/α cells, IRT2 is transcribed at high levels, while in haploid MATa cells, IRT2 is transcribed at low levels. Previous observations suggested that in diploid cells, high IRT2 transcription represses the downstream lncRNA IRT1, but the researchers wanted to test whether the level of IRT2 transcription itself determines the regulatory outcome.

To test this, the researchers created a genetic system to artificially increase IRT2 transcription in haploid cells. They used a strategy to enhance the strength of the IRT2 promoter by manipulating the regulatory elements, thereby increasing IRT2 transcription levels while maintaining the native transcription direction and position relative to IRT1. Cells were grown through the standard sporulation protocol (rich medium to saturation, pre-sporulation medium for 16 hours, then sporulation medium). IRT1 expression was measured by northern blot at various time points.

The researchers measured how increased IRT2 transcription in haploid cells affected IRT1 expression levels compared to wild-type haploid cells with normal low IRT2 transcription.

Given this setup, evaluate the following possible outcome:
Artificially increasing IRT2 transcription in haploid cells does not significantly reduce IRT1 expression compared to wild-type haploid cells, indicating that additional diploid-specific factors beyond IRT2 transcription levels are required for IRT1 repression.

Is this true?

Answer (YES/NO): NO